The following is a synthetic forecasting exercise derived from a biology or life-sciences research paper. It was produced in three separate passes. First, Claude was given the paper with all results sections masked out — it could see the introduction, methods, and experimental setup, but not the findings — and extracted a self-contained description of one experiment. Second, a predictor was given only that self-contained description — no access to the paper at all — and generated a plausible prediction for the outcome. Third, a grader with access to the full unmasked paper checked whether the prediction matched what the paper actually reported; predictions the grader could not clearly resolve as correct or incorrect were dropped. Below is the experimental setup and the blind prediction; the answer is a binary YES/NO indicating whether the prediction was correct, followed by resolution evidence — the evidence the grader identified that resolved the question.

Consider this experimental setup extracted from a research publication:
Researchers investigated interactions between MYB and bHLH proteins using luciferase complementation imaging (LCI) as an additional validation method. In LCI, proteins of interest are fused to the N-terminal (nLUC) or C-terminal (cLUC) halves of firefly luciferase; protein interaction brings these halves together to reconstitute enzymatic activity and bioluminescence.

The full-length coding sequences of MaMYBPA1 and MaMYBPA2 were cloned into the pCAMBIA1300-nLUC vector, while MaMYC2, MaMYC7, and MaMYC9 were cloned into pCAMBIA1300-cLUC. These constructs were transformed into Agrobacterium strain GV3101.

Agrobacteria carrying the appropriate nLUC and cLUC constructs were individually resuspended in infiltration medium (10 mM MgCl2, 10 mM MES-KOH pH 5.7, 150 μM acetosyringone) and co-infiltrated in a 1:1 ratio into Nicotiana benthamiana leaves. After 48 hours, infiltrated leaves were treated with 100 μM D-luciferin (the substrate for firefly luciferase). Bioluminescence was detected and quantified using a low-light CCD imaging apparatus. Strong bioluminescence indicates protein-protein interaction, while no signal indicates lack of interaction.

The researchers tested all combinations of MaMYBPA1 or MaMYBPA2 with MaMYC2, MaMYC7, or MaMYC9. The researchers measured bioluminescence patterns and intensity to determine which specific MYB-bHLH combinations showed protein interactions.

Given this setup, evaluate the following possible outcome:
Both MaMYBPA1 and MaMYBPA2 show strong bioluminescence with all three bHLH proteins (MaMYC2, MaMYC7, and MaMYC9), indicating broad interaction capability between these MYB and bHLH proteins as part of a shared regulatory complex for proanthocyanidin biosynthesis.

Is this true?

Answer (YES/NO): NO